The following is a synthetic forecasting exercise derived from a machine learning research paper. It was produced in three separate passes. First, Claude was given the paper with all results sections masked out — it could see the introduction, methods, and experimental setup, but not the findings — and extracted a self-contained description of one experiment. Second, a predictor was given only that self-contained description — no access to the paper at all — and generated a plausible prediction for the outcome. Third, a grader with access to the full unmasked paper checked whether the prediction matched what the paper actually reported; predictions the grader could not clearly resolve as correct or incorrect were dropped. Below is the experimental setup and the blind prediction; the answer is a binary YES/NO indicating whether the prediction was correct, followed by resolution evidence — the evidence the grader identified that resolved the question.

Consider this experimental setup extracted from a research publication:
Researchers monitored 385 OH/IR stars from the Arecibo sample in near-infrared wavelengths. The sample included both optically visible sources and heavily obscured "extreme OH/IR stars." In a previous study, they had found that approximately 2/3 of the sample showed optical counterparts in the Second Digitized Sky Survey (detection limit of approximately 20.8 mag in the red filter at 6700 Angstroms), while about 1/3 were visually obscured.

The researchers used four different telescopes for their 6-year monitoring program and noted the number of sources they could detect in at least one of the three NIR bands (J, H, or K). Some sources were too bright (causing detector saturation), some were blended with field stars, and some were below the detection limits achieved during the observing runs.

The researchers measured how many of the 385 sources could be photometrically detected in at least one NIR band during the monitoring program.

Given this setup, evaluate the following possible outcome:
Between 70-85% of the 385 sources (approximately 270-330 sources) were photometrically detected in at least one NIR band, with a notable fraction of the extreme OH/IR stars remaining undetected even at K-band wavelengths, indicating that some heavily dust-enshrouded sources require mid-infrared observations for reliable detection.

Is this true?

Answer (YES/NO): NO